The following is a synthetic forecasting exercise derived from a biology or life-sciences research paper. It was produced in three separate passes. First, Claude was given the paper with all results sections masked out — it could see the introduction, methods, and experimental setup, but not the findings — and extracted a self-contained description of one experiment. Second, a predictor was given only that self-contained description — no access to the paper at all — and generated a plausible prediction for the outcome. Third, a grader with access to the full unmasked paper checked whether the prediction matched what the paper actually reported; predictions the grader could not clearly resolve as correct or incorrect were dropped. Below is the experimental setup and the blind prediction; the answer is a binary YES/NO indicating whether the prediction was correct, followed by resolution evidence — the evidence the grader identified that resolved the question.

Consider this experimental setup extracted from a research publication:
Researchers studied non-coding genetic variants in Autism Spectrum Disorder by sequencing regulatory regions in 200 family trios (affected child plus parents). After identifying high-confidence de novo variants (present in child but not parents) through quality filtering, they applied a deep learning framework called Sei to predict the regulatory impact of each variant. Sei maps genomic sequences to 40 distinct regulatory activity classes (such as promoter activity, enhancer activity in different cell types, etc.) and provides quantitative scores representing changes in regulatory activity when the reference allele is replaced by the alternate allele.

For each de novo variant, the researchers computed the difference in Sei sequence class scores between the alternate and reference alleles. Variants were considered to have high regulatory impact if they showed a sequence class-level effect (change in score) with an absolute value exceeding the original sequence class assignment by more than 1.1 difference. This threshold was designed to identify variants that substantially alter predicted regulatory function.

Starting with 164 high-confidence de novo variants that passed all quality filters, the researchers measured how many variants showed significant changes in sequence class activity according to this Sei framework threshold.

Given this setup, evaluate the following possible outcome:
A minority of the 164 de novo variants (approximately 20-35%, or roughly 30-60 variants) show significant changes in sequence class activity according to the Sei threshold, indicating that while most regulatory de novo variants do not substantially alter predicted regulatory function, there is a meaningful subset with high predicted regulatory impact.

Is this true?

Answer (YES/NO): YES